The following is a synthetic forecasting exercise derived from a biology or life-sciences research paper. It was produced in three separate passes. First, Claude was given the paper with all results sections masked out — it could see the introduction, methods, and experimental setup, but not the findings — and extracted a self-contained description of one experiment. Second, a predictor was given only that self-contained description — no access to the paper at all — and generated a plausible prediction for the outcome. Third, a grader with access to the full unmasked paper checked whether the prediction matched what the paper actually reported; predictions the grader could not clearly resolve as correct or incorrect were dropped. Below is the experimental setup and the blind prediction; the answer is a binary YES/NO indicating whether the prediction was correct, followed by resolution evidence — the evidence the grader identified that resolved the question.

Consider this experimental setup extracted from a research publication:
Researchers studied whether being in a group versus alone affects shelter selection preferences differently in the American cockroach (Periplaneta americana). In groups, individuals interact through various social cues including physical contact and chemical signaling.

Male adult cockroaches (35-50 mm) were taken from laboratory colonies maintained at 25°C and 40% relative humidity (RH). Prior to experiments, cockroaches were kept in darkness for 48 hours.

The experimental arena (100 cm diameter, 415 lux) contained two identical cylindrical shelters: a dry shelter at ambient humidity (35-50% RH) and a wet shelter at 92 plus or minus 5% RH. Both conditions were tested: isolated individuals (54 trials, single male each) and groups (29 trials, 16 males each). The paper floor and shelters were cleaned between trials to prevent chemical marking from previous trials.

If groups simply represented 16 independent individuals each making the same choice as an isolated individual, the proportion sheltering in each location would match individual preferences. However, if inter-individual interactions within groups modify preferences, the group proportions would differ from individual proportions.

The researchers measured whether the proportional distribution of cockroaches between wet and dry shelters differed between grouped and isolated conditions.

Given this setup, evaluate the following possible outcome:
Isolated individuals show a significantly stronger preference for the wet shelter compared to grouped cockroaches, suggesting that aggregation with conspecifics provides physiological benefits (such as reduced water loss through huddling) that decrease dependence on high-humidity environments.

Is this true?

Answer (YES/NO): YES